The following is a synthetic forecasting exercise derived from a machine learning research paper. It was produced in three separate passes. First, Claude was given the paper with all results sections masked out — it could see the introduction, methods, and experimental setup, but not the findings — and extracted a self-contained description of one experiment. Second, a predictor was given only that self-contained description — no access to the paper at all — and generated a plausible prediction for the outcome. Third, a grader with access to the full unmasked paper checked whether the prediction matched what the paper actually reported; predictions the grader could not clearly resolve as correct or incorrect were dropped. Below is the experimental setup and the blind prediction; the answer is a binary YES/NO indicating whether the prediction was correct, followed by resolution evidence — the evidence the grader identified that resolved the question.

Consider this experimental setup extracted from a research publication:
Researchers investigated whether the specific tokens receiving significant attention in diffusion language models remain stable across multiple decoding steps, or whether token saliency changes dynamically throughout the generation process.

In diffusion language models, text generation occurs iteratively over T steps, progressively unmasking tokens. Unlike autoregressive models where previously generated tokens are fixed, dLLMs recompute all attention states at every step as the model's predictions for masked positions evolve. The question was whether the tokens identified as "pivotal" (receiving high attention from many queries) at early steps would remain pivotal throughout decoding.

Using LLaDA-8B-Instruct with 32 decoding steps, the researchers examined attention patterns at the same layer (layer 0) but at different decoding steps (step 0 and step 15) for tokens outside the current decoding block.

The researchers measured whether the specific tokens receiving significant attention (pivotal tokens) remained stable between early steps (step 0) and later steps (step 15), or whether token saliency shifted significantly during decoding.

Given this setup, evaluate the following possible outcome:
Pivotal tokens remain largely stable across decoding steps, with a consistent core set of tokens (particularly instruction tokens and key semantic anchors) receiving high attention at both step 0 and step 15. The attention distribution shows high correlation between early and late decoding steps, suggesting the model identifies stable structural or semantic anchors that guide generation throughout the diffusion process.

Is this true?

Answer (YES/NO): YES